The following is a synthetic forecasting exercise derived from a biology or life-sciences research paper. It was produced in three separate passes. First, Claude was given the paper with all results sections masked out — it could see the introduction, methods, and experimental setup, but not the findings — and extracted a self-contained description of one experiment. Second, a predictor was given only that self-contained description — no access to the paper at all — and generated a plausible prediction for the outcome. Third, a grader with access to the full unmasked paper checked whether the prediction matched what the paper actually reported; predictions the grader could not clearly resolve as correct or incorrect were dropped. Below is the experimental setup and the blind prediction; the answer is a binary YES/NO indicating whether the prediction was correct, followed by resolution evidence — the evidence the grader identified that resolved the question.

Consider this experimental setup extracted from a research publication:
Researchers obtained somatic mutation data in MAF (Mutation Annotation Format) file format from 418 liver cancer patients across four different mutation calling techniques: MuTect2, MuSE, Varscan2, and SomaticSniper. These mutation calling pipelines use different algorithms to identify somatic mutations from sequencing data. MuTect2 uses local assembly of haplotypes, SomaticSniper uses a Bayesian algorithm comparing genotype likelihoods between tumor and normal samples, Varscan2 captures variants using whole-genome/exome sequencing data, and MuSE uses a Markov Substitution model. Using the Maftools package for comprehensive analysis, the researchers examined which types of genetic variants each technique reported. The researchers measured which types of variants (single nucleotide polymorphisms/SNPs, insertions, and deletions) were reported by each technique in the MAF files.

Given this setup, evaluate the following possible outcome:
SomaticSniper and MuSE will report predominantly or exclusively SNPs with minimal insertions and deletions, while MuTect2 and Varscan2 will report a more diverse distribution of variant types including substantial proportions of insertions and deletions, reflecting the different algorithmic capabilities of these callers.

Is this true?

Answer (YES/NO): YES